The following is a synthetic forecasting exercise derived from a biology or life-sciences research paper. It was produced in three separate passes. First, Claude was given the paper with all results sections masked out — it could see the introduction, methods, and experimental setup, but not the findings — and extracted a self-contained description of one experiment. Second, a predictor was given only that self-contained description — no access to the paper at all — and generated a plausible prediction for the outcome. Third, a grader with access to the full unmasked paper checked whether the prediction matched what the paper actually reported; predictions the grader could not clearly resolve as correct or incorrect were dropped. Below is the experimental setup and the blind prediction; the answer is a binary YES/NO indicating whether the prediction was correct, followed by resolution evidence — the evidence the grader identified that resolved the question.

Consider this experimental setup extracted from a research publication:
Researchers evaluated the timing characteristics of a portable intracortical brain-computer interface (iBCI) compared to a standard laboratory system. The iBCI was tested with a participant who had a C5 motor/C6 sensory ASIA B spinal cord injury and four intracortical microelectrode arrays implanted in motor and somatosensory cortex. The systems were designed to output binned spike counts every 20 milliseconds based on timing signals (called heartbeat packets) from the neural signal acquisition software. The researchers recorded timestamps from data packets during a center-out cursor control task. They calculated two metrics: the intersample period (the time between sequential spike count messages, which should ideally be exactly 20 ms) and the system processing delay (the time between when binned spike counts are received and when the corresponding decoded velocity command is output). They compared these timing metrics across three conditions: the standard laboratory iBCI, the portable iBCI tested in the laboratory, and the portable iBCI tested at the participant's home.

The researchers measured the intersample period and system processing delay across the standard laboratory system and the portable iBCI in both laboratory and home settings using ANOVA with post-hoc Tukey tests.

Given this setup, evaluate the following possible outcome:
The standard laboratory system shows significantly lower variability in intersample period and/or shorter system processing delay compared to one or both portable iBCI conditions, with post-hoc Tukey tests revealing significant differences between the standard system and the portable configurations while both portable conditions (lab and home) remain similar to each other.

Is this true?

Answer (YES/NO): NO